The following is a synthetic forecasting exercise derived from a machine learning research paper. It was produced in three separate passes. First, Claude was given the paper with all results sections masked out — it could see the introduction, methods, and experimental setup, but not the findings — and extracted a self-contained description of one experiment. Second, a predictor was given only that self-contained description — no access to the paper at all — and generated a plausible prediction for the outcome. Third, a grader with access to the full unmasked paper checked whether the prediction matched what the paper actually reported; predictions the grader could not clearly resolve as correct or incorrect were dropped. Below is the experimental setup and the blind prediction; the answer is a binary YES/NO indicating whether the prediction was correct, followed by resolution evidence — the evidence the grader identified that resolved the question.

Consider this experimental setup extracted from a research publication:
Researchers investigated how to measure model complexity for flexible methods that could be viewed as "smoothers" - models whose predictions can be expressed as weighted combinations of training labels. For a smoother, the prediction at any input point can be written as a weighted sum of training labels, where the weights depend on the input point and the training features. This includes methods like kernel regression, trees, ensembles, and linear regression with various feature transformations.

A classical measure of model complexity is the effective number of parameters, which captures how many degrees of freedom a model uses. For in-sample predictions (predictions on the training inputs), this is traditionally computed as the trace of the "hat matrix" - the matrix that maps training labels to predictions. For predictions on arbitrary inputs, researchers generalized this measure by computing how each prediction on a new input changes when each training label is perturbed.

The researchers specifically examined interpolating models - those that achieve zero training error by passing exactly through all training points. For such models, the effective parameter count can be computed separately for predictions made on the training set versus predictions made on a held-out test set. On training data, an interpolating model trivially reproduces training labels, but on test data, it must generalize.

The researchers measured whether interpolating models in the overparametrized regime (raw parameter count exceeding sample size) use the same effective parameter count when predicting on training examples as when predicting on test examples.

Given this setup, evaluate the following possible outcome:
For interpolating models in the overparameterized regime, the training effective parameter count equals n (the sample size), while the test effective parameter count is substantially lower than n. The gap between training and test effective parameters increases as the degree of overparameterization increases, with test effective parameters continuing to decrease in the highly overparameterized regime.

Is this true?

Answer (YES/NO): YES